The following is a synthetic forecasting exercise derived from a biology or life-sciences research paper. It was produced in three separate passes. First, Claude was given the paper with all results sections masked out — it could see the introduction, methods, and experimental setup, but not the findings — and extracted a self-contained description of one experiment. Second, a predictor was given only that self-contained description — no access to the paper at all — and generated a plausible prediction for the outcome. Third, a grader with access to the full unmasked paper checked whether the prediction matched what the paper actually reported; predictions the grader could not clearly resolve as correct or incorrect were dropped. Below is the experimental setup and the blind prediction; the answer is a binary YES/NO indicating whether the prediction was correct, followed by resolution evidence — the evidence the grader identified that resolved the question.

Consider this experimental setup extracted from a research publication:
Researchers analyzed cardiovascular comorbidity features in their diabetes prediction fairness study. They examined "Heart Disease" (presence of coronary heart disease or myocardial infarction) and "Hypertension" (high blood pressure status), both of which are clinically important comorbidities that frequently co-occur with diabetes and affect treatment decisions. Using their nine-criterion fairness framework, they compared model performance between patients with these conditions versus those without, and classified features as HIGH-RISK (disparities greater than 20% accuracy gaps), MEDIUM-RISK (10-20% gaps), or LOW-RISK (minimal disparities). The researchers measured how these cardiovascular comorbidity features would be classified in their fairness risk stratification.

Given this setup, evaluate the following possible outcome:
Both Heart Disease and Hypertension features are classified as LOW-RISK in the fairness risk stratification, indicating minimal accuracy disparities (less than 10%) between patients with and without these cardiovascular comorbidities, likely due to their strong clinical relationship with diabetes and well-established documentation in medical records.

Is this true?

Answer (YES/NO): YES